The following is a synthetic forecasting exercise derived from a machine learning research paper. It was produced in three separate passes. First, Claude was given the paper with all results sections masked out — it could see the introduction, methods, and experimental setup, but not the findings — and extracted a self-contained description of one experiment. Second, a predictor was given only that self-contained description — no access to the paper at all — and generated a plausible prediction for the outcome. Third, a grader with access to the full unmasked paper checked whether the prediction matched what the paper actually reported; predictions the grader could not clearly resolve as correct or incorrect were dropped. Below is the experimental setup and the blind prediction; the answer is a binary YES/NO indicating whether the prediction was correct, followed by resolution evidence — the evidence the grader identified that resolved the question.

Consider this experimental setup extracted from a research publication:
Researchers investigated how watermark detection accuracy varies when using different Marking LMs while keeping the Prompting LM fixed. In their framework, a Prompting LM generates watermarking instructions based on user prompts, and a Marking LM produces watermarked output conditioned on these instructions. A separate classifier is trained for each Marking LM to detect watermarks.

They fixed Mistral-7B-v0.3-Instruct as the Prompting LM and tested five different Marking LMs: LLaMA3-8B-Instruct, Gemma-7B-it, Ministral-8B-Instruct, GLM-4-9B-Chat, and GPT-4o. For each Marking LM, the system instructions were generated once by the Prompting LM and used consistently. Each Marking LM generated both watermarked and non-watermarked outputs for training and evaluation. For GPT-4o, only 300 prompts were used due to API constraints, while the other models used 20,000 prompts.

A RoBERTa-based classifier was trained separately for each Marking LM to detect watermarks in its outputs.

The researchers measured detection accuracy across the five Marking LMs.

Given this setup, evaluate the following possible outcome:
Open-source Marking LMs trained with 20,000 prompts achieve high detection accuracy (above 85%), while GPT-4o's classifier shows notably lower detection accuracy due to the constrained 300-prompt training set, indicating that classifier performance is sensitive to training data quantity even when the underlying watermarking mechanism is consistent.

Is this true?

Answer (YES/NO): NO